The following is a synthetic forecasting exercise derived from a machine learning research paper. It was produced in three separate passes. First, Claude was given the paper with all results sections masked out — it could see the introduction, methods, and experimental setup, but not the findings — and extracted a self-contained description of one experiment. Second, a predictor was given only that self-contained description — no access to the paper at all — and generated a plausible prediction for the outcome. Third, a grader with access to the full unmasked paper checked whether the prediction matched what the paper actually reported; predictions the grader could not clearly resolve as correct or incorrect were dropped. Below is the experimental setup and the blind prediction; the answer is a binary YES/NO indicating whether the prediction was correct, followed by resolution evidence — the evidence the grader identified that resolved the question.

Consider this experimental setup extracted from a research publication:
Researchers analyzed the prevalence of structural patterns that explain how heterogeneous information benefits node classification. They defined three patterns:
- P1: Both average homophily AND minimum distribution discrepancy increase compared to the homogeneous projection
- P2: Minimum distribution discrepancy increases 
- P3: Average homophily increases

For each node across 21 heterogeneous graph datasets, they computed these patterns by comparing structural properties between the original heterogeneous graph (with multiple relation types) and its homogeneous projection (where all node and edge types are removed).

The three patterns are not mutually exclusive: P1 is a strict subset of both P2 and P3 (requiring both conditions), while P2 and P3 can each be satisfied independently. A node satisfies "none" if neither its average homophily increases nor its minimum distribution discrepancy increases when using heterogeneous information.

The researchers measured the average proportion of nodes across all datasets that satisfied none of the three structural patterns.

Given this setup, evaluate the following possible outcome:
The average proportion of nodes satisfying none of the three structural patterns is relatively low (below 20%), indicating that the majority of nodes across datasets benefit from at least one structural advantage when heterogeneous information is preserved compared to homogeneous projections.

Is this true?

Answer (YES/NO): NO